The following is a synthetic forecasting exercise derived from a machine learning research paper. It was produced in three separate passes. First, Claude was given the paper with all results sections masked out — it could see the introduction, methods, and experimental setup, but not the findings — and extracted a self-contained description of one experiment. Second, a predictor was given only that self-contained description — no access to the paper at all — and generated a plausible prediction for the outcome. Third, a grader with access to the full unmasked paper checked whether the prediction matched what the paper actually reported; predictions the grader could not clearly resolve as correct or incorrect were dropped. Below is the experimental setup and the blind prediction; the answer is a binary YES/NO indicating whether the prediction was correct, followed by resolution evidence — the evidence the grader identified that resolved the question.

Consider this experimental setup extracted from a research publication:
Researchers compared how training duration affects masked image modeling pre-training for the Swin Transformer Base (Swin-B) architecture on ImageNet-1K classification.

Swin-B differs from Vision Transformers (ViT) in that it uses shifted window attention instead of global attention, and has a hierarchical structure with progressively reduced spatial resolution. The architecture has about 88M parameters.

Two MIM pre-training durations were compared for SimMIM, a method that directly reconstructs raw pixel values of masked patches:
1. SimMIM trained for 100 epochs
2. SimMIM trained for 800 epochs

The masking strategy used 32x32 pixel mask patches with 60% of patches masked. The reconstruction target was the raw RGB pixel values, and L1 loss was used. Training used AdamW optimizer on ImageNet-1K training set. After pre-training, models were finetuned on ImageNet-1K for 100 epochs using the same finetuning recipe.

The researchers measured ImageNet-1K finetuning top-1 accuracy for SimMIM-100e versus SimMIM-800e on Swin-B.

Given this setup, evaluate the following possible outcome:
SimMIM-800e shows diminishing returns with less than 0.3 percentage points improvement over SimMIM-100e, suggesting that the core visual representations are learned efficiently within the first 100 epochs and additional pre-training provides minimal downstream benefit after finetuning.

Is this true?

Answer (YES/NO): NO